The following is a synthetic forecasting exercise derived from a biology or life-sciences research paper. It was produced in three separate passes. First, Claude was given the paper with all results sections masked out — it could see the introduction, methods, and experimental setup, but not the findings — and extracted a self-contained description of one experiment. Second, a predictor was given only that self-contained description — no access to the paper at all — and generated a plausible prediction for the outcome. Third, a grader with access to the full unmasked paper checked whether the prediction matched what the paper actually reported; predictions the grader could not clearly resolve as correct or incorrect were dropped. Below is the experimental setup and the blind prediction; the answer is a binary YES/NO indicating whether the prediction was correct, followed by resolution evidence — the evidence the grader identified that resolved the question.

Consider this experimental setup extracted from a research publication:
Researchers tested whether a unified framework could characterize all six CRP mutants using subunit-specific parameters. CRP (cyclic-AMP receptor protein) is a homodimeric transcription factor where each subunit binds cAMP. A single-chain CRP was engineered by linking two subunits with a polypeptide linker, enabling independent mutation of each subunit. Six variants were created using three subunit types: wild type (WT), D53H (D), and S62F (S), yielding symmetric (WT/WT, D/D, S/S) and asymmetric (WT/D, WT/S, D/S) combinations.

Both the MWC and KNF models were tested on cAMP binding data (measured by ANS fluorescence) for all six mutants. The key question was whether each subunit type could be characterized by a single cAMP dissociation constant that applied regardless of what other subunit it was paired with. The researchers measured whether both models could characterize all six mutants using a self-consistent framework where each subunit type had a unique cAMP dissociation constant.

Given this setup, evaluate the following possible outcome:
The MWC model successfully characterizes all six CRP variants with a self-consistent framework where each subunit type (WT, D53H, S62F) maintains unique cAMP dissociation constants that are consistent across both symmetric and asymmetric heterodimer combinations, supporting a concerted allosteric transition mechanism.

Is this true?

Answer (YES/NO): YES